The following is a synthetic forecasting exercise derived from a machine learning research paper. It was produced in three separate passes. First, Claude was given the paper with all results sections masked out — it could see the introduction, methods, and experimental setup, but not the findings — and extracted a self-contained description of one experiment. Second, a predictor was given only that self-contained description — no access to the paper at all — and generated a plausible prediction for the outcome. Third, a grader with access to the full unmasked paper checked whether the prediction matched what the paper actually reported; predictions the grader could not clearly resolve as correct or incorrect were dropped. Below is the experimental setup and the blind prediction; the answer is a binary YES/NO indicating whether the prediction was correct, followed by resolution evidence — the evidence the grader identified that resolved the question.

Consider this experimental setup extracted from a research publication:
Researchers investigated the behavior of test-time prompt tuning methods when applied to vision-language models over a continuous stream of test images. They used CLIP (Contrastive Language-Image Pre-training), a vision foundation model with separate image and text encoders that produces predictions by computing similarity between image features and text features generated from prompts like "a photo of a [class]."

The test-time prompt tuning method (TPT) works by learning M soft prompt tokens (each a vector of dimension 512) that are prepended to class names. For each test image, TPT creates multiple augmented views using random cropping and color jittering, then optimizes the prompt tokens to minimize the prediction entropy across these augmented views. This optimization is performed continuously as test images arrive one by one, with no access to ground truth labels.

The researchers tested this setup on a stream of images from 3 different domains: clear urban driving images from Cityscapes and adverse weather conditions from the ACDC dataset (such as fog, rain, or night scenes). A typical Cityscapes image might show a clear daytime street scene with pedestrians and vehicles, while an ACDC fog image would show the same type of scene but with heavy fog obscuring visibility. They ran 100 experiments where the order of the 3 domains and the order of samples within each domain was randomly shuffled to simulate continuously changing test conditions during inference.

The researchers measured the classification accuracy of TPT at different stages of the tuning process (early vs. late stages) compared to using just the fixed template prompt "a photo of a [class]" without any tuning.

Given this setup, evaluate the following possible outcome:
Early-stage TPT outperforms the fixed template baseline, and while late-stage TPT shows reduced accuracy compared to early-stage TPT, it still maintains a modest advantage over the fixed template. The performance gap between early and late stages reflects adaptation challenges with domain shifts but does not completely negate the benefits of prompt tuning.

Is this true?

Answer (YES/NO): NO